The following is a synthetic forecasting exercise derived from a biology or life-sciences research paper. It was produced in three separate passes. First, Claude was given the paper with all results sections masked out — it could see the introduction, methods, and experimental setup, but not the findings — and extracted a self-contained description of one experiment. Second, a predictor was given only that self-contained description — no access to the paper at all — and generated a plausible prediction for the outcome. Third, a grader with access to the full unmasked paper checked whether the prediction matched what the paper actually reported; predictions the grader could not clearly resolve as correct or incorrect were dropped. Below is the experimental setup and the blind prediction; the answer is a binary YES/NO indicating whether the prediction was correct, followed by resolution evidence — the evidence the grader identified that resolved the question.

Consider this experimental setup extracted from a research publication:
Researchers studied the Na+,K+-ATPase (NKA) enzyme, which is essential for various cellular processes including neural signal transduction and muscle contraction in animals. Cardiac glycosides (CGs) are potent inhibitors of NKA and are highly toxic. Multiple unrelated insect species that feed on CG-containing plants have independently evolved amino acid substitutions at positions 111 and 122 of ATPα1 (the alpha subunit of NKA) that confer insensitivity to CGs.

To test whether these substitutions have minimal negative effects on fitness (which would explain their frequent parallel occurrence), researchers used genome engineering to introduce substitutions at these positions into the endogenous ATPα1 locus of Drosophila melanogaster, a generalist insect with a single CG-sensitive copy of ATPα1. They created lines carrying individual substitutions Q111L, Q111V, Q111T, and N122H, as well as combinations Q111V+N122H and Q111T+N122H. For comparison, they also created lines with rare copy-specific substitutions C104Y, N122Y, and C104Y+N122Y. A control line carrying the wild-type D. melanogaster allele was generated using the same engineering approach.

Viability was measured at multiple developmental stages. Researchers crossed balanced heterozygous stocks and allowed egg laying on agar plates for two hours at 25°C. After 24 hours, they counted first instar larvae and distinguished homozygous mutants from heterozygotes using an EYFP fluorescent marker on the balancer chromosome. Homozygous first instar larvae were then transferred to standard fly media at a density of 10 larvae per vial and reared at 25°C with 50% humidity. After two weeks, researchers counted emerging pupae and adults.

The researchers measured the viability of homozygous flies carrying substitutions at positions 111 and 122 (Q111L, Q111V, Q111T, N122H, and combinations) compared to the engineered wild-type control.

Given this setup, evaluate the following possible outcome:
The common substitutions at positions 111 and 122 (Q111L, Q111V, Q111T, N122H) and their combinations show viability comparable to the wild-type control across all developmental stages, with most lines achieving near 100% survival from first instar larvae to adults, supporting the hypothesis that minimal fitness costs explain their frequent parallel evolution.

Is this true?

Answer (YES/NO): NO